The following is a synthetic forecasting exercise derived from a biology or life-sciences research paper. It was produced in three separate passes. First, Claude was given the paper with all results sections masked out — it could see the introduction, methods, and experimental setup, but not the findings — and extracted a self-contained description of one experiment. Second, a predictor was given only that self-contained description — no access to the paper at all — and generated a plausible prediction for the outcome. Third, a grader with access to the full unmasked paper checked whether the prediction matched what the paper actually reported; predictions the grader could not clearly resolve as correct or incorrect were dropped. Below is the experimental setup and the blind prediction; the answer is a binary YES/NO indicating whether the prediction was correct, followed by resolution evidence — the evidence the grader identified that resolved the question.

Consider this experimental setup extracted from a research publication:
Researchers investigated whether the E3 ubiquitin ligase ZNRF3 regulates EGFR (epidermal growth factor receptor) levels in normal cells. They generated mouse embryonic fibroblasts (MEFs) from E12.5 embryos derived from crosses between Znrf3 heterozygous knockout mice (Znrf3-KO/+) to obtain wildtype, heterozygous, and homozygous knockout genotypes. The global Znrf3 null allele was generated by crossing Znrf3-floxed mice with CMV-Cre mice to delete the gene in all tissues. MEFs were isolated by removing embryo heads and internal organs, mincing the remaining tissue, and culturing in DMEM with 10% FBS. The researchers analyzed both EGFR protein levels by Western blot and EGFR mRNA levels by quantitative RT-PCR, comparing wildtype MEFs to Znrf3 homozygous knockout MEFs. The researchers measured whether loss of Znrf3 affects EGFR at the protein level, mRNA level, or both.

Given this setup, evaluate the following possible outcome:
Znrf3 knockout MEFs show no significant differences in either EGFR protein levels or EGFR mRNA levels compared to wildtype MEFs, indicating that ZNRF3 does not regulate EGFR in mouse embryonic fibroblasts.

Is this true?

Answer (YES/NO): NO